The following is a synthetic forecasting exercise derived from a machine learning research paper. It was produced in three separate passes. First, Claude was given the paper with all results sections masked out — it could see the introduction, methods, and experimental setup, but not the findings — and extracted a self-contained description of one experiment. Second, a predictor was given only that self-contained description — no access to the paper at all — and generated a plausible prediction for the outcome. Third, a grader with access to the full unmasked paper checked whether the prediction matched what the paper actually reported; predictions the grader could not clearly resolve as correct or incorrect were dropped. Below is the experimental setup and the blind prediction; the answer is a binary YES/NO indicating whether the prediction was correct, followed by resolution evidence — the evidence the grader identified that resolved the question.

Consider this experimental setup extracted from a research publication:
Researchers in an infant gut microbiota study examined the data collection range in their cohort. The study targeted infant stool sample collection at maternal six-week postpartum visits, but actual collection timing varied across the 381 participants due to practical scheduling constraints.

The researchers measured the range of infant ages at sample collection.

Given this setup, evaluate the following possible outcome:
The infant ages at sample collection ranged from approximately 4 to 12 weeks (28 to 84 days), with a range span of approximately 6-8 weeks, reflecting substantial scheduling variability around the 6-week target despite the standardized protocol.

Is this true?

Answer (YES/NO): NO